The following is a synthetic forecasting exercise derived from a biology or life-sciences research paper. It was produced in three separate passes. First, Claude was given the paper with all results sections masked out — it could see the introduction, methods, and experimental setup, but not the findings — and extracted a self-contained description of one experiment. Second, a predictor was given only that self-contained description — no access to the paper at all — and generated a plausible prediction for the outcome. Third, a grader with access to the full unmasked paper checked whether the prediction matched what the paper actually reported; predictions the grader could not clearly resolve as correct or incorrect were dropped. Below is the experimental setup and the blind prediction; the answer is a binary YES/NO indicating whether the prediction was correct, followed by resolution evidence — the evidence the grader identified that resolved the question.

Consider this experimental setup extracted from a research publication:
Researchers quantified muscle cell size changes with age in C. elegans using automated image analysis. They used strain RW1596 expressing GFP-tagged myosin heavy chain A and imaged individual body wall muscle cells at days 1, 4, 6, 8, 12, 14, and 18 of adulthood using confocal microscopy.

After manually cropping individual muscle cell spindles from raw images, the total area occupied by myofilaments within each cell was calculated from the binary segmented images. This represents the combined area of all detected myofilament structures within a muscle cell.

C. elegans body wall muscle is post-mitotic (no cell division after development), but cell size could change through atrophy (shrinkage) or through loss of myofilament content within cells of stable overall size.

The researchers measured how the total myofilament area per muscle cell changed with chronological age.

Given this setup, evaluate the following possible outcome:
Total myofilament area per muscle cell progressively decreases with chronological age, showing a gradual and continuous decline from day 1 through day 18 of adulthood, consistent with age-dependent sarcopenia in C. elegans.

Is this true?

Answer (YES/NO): NO